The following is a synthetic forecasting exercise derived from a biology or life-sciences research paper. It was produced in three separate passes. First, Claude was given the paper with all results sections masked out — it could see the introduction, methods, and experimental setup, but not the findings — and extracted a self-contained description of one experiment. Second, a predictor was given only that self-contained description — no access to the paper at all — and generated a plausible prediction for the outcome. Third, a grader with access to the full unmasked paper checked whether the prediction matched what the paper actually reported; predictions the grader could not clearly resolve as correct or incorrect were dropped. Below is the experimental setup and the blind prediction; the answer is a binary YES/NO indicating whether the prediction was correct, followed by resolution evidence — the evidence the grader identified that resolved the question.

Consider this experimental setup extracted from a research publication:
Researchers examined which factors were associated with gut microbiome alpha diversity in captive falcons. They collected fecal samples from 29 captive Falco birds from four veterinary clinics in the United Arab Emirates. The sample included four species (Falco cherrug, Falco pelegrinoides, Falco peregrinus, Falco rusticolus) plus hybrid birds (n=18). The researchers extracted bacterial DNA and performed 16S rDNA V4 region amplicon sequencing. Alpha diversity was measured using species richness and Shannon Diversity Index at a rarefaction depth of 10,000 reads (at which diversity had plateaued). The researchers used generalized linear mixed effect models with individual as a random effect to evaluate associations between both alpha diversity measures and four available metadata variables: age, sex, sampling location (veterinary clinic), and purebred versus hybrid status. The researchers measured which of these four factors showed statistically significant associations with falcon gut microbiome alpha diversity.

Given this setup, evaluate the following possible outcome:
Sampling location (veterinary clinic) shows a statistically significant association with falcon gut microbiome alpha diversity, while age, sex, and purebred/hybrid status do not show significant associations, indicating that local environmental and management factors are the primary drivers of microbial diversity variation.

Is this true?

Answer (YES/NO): NO